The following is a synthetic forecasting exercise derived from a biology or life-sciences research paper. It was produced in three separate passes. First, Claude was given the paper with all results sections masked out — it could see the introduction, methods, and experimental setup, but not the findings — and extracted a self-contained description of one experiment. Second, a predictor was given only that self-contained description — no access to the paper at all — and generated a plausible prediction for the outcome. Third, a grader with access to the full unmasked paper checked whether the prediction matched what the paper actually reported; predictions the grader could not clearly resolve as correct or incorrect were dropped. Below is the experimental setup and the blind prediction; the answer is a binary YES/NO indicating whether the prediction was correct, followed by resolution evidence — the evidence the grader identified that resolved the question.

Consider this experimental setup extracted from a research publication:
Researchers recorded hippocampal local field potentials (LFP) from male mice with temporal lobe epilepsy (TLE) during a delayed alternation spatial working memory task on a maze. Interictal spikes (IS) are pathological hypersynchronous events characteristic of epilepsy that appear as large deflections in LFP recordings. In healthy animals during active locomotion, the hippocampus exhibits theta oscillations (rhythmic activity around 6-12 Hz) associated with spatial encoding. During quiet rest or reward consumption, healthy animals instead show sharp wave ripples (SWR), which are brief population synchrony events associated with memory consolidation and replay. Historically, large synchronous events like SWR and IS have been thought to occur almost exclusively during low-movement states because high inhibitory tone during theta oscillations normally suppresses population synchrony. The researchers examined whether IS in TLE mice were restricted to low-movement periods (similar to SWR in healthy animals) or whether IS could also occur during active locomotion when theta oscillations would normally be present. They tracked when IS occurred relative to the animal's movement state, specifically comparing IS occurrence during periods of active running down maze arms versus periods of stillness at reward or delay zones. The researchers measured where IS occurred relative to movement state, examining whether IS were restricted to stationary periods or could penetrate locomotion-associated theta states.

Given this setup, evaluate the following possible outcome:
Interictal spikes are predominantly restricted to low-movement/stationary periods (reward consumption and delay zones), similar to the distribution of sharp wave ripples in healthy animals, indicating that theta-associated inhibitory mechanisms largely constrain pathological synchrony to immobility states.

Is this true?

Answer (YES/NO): NO